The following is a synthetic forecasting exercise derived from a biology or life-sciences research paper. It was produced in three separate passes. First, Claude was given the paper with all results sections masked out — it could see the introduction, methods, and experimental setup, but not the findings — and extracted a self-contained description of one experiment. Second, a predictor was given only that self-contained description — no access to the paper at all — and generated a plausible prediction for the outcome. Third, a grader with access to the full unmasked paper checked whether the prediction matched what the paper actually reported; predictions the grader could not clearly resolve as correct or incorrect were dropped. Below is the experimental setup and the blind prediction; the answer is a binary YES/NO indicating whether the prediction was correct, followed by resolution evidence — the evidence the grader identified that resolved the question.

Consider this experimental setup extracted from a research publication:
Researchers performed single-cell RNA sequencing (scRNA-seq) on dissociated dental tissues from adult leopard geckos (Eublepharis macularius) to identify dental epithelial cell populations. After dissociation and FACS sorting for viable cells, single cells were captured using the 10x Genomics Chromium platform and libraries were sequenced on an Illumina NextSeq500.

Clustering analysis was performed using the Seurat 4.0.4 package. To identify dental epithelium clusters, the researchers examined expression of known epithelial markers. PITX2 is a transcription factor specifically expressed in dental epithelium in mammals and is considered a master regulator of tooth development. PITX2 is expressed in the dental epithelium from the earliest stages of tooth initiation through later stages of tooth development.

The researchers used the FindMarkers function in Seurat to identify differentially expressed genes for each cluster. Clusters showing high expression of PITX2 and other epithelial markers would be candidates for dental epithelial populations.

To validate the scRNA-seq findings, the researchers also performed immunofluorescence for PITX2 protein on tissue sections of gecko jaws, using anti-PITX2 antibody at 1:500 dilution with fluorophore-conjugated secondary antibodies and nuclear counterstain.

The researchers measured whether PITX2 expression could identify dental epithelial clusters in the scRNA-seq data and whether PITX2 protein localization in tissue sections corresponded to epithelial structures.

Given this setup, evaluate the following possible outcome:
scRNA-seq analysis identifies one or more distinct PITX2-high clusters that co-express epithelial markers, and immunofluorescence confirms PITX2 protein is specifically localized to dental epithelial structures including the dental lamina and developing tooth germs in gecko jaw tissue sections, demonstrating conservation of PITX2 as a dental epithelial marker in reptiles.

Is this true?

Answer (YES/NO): YES